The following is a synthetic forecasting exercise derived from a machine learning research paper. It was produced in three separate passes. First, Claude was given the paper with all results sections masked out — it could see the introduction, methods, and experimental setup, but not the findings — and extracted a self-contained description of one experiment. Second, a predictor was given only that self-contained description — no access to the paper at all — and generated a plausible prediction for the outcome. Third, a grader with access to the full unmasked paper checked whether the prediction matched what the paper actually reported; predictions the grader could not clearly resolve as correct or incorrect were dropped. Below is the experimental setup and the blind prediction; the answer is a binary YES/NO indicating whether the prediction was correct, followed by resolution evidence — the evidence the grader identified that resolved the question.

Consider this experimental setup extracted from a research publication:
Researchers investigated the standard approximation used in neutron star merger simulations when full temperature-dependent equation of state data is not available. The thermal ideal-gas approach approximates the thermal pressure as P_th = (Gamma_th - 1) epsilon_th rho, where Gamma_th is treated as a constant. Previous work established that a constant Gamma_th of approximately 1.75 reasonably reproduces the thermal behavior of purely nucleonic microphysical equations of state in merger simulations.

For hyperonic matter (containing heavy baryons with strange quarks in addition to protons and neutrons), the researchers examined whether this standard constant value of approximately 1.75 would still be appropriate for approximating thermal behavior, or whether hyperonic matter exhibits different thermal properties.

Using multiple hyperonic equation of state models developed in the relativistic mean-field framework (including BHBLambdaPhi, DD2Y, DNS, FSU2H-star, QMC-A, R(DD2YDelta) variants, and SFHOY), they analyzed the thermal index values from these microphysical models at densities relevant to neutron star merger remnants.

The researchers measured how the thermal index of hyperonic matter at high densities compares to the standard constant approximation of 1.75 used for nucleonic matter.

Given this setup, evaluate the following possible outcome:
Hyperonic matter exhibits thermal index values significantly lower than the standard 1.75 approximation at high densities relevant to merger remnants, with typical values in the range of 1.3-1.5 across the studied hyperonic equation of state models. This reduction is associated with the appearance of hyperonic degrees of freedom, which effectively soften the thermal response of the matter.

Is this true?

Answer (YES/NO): NO